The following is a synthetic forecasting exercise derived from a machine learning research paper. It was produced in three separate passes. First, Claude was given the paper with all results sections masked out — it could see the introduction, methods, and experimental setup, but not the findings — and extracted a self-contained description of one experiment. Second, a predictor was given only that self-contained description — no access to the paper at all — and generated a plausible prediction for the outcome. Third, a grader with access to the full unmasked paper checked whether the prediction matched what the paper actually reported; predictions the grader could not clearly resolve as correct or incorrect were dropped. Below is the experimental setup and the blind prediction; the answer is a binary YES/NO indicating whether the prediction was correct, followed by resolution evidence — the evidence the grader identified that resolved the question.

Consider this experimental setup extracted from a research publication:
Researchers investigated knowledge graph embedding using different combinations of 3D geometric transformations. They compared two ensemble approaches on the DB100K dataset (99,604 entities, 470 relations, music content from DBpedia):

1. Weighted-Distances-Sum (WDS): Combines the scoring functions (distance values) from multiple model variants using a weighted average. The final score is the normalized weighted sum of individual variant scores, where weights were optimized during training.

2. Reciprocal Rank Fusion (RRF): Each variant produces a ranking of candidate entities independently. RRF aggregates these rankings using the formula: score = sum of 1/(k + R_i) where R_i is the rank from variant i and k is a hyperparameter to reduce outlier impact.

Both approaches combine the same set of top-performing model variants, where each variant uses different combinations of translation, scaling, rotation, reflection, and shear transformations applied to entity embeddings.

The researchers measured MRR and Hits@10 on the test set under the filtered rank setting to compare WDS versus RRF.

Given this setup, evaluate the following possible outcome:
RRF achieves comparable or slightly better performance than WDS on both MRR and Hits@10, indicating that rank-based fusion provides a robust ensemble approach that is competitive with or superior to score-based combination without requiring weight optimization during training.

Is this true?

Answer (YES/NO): NO